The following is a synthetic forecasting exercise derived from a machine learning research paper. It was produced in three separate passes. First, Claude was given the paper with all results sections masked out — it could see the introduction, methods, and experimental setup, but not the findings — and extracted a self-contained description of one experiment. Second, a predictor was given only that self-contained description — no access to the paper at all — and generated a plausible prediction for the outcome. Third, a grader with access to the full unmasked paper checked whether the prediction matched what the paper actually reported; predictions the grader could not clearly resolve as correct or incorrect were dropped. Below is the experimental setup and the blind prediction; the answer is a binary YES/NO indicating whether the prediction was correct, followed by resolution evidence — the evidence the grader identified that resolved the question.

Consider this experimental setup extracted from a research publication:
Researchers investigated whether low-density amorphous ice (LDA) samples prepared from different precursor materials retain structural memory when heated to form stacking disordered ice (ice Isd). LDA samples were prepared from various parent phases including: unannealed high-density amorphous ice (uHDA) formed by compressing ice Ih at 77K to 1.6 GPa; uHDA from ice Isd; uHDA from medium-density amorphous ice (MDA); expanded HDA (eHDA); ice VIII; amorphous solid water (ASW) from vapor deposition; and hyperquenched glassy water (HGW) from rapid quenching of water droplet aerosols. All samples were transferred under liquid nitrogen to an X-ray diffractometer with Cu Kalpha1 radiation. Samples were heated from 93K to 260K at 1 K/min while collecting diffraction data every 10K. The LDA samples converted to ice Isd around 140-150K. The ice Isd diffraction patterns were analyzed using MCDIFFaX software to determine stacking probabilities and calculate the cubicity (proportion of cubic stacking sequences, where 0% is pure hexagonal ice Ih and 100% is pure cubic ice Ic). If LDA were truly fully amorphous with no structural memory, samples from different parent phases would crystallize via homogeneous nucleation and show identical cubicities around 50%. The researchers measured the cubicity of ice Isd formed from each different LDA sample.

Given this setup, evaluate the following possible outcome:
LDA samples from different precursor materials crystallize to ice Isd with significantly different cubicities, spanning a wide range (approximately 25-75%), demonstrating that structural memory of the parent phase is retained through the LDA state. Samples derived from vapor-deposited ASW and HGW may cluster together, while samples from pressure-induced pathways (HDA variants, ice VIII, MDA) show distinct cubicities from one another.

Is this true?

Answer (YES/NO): NO